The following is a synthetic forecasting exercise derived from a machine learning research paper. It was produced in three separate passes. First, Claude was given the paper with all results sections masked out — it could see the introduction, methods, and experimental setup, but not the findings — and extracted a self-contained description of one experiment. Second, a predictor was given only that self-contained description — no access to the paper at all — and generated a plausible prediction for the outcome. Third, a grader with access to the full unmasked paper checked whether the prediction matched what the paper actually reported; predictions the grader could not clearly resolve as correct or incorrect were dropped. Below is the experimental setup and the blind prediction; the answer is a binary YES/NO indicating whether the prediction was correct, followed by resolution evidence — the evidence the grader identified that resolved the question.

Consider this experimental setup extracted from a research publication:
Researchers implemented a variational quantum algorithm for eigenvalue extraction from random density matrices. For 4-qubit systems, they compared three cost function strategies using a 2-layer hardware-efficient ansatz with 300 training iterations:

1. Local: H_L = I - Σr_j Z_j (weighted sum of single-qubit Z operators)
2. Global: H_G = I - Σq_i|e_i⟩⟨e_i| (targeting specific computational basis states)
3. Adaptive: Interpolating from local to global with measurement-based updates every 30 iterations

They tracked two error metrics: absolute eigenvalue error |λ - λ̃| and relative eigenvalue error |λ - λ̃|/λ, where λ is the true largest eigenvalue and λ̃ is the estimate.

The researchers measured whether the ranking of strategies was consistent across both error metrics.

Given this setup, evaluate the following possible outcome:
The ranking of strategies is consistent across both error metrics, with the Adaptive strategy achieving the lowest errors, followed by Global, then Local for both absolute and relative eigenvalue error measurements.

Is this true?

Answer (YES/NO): NO